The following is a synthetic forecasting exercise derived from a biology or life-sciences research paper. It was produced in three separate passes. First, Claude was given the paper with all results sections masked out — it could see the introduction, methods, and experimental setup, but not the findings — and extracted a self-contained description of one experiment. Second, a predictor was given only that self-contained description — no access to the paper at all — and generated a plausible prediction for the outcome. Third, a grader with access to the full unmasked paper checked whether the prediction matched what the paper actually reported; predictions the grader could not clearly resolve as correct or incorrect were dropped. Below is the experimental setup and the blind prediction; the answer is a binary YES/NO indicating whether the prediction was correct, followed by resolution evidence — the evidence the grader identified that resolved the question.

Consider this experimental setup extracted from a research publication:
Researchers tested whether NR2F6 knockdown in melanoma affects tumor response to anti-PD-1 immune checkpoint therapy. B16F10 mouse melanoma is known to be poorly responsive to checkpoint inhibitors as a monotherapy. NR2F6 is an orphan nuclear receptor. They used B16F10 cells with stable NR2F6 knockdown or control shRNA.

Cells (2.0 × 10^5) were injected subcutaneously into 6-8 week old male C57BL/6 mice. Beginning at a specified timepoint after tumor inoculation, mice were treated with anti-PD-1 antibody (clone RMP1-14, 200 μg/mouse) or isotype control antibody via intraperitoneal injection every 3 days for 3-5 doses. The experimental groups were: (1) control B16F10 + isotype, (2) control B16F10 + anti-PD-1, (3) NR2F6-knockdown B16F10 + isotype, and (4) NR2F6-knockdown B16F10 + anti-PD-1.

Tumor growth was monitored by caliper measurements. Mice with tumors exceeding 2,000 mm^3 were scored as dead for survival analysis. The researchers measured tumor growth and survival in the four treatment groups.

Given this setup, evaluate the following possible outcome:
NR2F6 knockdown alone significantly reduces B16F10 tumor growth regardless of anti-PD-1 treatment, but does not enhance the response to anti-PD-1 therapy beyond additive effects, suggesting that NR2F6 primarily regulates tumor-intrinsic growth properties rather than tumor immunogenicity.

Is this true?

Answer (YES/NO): NO